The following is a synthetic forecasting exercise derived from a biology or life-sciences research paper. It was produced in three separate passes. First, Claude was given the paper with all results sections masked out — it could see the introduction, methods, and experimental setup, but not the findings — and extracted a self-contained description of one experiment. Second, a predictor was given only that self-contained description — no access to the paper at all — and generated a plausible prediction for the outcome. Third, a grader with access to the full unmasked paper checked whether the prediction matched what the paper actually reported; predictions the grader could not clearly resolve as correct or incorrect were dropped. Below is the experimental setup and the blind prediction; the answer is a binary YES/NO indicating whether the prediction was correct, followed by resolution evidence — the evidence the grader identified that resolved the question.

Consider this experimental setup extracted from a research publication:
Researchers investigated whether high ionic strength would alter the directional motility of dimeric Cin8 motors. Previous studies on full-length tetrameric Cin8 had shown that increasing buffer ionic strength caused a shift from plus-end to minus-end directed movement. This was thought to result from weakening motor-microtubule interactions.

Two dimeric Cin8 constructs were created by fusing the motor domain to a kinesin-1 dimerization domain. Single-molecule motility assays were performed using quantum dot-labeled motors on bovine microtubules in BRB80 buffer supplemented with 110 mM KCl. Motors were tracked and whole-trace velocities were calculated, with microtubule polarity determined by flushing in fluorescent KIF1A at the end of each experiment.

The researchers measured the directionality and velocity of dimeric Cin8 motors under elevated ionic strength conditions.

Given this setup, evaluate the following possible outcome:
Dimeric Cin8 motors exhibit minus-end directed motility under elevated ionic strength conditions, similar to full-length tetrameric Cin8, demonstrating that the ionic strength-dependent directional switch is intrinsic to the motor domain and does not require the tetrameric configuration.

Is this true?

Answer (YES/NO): NO